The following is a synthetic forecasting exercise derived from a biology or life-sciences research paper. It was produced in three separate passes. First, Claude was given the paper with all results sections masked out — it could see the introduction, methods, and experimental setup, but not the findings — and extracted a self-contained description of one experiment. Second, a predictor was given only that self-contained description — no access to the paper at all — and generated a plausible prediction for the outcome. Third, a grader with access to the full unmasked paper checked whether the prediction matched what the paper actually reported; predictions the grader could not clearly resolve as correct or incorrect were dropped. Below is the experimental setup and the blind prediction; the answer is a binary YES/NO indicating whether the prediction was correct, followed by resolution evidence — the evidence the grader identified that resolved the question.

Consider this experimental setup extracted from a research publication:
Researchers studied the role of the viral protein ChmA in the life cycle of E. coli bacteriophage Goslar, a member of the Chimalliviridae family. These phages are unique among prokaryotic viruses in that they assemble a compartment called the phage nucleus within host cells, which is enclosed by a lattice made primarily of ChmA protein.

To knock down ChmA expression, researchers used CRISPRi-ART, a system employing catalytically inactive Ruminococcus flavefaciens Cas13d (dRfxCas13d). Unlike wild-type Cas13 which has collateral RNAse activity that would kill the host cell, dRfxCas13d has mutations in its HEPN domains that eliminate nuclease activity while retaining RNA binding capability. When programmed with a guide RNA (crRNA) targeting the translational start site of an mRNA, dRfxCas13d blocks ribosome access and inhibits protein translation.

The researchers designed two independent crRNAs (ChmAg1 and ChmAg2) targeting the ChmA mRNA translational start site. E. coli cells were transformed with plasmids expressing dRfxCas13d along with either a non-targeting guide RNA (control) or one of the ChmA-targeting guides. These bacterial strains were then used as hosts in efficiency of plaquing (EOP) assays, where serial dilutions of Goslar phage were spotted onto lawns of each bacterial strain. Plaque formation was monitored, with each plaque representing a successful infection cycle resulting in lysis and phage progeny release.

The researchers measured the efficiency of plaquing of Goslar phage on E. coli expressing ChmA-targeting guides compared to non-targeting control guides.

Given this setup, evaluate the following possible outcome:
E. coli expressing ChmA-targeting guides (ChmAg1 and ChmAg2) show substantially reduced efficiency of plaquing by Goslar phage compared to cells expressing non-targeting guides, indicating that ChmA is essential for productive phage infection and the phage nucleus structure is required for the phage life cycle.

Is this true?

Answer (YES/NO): YES